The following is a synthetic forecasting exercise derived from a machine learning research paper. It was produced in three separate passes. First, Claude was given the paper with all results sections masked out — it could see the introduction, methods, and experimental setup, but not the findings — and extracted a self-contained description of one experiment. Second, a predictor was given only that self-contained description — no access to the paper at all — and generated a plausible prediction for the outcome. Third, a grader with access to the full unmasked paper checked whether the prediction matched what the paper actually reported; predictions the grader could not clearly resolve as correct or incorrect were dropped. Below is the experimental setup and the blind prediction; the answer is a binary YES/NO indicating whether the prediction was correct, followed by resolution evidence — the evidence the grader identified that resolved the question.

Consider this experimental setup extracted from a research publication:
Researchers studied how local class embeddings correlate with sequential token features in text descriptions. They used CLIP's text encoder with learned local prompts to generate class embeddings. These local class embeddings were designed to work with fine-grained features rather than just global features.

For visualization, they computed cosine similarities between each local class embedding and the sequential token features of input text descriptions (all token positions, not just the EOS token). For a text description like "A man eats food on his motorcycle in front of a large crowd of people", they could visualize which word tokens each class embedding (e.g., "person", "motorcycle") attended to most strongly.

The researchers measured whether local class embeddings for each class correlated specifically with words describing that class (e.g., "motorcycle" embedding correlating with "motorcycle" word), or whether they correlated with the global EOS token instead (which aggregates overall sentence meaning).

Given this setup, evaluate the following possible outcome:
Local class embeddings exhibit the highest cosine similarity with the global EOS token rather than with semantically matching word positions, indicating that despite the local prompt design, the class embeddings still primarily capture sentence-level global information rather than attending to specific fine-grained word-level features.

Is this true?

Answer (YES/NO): NO